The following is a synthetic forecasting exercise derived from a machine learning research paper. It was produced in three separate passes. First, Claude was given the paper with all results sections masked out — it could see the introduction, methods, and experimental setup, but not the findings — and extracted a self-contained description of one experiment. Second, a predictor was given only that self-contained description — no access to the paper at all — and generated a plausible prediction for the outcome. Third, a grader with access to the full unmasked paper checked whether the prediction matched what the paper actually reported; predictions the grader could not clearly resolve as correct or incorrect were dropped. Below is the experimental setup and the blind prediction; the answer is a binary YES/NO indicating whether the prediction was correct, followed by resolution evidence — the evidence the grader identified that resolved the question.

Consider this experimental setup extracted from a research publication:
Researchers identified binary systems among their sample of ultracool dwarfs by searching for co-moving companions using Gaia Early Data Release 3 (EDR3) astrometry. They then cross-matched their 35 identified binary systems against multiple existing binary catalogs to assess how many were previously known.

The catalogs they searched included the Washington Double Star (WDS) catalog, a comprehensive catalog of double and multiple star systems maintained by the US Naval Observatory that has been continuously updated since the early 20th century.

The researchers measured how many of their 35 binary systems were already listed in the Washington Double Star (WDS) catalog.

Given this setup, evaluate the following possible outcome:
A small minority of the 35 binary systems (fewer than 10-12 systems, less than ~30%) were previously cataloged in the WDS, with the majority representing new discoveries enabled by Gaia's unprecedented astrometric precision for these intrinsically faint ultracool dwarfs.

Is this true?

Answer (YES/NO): NO